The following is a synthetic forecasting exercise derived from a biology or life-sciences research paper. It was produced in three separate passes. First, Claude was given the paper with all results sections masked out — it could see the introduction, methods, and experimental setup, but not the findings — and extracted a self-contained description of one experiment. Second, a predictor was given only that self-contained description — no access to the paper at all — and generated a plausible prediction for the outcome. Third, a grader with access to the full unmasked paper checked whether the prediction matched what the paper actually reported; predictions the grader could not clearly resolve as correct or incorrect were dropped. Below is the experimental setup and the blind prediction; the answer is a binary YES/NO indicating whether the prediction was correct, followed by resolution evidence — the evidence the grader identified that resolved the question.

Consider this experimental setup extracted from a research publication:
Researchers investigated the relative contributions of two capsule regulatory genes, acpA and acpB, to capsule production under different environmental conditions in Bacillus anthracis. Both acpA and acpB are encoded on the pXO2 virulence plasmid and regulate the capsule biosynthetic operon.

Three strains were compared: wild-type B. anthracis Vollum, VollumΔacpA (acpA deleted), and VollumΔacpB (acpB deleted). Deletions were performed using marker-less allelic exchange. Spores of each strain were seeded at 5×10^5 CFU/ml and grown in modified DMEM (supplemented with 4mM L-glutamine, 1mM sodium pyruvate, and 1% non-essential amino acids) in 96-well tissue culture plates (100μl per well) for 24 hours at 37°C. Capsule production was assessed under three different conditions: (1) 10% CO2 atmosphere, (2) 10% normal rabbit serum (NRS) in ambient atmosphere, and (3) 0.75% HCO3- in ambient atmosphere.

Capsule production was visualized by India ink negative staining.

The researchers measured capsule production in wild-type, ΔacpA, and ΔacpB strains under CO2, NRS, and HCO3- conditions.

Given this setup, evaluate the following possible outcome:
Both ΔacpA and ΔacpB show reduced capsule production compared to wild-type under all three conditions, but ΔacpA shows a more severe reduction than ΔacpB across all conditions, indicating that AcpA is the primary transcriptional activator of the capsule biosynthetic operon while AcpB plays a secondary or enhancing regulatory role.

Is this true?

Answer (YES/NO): NO